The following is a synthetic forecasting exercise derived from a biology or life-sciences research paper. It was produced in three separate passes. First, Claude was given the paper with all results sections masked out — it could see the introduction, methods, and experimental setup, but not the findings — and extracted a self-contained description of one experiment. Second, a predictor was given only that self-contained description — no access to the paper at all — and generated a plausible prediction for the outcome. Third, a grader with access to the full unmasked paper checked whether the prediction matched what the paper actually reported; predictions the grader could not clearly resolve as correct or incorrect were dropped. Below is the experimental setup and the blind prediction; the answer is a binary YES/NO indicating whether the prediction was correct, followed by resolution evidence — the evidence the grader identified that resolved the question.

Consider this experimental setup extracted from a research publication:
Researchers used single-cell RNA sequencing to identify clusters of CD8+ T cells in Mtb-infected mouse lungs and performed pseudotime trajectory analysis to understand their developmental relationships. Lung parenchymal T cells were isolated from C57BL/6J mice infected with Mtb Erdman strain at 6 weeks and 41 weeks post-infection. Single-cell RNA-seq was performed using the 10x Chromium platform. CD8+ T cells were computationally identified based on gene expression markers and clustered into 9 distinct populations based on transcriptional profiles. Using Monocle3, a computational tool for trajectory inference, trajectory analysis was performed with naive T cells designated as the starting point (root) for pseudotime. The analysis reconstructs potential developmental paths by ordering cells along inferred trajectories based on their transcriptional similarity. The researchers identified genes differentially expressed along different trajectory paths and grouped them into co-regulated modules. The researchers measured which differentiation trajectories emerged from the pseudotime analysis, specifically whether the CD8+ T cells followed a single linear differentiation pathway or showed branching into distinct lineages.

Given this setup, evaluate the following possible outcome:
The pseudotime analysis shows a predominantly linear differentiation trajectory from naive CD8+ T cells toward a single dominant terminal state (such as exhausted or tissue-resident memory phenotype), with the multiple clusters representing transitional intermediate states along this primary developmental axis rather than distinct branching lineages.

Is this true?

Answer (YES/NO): NO